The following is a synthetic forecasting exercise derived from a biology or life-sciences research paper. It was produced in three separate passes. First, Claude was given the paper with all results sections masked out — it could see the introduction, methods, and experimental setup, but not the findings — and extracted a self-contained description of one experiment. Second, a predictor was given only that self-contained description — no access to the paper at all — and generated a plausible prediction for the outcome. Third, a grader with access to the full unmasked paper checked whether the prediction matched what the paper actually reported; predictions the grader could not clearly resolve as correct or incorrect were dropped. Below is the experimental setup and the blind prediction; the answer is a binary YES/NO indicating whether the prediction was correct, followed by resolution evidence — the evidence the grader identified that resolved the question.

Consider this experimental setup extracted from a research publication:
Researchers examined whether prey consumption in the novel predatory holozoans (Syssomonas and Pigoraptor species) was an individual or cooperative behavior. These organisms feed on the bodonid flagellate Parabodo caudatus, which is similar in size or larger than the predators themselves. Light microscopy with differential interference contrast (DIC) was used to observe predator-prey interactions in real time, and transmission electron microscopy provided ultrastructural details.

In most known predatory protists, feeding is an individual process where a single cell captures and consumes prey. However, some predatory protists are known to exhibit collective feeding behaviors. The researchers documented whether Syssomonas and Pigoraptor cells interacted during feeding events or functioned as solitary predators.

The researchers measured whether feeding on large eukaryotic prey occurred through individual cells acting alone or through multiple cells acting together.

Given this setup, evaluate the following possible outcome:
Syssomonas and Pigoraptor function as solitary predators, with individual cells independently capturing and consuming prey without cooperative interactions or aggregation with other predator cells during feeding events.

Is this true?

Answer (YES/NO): NO